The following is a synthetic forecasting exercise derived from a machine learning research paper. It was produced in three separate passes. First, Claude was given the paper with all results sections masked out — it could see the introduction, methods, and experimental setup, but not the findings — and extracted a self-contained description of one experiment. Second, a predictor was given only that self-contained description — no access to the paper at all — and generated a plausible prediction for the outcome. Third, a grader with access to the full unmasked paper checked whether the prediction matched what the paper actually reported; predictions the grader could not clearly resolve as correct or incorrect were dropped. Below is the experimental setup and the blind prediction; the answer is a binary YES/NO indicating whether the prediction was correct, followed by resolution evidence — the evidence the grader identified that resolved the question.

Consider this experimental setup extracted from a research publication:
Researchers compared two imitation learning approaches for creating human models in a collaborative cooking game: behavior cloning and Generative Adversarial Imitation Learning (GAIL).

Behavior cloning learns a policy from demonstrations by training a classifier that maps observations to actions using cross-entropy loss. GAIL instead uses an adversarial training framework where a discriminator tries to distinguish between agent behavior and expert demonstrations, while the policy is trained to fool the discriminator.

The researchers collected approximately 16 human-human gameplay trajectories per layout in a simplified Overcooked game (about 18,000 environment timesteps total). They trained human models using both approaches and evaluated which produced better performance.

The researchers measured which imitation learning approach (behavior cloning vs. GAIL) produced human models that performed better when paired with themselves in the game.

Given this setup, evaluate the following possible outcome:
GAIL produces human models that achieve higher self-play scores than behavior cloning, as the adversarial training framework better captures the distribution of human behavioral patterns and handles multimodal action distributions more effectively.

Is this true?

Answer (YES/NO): NO